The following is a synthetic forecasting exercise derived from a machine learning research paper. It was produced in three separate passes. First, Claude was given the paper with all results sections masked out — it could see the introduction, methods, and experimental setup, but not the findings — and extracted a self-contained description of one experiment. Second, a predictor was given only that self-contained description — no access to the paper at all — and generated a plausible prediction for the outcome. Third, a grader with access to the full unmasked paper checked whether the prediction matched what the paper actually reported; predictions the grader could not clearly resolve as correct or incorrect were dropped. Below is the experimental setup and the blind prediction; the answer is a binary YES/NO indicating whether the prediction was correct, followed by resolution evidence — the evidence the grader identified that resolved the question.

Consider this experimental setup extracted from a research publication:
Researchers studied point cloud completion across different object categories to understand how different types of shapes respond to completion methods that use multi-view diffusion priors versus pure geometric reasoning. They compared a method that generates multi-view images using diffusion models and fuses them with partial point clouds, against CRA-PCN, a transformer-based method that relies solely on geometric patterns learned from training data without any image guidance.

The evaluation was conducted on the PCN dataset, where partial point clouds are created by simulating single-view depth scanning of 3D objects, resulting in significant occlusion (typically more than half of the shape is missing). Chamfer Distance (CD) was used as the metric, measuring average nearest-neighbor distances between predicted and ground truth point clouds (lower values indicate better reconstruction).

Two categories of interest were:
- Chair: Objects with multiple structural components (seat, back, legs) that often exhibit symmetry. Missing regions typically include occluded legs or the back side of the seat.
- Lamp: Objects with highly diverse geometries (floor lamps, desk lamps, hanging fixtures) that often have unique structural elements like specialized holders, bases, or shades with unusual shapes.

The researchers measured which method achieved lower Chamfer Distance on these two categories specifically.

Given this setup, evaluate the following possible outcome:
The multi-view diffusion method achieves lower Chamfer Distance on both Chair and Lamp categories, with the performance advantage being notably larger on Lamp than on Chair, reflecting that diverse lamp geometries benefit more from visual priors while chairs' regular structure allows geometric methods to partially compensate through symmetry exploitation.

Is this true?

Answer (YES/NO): NO